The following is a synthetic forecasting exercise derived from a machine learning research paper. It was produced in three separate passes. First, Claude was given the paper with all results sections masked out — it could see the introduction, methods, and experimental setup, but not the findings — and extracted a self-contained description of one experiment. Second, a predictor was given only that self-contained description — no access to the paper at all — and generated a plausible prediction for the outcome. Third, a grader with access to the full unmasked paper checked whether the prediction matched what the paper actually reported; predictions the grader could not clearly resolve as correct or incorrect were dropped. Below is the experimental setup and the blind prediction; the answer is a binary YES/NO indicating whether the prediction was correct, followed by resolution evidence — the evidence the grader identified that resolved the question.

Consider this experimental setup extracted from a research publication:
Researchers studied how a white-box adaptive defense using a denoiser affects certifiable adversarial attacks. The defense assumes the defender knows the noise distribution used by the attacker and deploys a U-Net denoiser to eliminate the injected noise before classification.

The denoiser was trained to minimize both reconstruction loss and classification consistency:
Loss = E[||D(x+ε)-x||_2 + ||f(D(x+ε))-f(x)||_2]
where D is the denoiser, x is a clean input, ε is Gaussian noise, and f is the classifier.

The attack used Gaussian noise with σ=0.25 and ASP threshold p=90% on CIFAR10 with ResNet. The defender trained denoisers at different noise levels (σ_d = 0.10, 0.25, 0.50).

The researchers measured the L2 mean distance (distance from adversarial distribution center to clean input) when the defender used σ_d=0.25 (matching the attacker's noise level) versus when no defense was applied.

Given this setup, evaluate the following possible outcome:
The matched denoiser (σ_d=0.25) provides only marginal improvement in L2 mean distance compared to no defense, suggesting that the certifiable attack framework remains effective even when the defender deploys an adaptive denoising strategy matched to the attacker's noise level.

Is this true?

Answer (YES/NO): NO